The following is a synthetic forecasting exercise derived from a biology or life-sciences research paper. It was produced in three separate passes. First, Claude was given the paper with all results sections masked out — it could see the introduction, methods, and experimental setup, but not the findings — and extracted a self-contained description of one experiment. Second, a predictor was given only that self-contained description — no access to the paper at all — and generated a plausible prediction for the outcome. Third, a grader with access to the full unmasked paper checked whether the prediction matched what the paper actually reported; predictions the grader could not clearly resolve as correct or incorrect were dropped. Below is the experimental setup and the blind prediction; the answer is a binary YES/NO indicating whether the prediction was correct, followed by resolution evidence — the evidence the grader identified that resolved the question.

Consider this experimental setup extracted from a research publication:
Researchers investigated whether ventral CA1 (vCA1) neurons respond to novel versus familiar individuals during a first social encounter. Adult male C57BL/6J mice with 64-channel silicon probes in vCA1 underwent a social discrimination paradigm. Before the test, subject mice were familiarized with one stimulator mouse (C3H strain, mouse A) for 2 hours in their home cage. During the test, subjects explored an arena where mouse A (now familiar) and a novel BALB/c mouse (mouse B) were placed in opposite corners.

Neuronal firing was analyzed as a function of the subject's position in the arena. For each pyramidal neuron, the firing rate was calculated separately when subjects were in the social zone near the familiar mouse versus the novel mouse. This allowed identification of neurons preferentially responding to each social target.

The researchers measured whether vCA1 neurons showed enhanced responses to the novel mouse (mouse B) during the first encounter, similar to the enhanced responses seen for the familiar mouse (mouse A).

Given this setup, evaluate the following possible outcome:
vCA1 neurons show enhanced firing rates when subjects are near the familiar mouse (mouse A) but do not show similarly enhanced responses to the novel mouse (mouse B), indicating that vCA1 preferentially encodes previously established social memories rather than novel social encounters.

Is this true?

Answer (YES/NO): YES